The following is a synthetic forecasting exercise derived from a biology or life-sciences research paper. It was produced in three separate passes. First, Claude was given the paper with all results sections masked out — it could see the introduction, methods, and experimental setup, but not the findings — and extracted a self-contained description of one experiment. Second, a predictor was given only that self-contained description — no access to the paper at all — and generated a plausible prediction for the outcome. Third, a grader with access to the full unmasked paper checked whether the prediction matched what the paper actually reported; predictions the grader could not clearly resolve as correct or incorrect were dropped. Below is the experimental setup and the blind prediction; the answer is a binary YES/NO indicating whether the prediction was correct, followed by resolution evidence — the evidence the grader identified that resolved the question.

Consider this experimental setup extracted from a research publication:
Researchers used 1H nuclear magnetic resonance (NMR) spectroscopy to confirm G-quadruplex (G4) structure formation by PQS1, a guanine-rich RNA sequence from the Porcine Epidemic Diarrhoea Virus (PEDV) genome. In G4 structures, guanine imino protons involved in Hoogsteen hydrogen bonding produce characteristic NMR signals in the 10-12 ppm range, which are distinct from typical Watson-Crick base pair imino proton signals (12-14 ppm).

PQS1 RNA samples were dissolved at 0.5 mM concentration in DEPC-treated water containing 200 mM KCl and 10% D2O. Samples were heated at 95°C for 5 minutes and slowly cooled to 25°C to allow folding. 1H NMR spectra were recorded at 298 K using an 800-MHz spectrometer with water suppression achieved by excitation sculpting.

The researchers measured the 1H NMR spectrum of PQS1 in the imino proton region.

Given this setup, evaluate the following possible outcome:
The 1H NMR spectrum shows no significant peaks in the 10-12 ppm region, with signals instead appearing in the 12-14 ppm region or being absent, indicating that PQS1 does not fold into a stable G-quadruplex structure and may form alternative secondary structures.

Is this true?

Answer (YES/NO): NO